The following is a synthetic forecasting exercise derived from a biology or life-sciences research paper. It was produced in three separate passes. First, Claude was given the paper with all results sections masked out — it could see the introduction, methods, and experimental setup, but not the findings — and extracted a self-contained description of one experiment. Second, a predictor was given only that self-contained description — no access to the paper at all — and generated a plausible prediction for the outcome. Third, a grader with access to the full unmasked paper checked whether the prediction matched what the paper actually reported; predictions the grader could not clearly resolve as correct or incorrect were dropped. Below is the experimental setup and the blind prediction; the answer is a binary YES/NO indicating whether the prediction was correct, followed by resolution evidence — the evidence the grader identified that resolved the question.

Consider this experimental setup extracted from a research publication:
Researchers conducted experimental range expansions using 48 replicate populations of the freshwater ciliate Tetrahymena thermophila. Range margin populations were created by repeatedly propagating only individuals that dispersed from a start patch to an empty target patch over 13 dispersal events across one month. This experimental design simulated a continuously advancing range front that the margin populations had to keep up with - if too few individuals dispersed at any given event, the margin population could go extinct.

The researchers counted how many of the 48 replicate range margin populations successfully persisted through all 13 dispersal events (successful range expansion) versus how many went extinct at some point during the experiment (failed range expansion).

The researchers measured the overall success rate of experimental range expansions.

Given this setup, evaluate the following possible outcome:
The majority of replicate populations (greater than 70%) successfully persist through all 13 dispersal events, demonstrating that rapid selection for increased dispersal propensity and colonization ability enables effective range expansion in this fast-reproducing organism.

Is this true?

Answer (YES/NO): NO